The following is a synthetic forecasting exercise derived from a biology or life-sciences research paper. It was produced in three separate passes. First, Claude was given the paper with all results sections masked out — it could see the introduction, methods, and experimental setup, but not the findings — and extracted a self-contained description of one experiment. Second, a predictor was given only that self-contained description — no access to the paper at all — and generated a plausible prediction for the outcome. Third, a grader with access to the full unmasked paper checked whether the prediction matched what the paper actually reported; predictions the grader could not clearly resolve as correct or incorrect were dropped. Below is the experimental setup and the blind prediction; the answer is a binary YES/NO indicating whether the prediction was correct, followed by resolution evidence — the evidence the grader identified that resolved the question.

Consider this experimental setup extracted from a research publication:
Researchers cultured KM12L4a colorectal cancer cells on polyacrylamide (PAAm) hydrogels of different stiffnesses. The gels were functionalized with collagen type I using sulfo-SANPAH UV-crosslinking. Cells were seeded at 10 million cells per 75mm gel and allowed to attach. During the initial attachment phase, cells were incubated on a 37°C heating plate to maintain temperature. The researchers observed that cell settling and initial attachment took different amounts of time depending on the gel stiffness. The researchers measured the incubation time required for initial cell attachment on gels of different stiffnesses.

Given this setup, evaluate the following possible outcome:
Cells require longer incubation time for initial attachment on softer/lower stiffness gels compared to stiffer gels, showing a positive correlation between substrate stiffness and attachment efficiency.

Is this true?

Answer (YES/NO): YES